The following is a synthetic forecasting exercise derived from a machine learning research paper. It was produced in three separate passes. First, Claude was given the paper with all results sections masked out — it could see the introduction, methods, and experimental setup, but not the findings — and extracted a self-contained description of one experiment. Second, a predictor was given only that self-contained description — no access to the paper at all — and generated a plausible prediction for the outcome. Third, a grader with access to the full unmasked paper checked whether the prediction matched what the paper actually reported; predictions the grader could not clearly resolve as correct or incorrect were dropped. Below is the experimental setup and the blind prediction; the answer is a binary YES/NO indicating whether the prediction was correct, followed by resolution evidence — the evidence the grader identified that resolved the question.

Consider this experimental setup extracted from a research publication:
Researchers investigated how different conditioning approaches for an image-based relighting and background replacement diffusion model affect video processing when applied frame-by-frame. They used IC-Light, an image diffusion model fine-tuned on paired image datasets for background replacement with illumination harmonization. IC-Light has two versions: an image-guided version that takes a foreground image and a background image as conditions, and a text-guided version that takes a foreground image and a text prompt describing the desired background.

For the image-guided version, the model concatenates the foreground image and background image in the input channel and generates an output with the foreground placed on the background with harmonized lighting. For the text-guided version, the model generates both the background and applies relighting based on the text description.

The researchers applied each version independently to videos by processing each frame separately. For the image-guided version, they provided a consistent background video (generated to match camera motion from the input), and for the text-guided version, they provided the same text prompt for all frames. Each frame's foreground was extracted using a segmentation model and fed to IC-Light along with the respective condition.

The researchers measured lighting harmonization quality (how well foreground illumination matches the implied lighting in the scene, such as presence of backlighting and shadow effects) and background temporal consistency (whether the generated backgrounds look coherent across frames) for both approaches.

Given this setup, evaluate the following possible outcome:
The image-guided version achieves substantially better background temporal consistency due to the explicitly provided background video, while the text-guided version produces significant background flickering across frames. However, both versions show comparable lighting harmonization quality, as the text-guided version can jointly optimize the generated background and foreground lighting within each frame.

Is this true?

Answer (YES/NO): NO